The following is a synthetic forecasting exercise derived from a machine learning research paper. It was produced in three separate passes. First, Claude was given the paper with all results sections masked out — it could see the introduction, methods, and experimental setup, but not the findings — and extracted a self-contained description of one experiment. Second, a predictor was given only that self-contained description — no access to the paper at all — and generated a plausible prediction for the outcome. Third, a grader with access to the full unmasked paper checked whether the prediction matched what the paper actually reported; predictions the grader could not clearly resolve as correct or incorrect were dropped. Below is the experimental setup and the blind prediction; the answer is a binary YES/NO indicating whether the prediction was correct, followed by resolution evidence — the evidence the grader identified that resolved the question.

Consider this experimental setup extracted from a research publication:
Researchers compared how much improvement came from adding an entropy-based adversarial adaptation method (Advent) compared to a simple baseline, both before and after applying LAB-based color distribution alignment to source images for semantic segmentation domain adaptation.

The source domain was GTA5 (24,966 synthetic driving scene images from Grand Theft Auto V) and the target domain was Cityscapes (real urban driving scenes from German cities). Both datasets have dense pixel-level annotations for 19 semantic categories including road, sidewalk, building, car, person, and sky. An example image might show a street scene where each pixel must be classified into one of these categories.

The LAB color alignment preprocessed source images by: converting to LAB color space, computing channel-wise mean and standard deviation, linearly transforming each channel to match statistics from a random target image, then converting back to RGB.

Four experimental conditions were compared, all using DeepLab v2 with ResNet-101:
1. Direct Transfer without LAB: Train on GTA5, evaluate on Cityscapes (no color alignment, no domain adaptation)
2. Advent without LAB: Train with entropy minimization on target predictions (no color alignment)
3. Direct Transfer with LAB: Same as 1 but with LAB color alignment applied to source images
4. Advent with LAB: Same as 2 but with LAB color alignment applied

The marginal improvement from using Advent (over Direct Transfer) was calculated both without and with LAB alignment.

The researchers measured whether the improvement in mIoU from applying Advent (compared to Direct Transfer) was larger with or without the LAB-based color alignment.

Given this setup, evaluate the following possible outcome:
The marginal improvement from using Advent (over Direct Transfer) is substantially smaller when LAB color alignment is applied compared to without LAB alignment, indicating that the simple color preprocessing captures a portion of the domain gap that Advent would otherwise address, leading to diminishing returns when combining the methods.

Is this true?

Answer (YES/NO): YES